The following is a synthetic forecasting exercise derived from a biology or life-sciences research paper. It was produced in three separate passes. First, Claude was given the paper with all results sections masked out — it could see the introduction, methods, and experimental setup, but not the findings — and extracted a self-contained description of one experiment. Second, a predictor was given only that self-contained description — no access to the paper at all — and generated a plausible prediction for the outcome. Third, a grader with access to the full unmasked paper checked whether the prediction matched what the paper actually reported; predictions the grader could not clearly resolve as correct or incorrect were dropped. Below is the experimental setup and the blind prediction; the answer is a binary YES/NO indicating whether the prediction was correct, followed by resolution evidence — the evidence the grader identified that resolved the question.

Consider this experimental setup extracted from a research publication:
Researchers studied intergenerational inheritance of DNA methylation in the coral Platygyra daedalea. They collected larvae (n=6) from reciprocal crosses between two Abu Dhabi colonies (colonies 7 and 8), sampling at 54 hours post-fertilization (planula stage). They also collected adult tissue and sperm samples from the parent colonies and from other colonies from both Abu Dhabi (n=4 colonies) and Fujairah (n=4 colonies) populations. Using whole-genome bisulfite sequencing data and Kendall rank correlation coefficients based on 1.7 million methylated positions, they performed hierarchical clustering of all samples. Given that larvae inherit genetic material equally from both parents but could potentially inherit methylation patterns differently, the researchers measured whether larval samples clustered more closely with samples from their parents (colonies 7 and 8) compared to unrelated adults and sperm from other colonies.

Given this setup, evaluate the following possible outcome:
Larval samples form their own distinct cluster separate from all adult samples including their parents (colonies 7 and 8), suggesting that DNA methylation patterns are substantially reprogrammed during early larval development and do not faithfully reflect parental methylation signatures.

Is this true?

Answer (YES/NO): NO